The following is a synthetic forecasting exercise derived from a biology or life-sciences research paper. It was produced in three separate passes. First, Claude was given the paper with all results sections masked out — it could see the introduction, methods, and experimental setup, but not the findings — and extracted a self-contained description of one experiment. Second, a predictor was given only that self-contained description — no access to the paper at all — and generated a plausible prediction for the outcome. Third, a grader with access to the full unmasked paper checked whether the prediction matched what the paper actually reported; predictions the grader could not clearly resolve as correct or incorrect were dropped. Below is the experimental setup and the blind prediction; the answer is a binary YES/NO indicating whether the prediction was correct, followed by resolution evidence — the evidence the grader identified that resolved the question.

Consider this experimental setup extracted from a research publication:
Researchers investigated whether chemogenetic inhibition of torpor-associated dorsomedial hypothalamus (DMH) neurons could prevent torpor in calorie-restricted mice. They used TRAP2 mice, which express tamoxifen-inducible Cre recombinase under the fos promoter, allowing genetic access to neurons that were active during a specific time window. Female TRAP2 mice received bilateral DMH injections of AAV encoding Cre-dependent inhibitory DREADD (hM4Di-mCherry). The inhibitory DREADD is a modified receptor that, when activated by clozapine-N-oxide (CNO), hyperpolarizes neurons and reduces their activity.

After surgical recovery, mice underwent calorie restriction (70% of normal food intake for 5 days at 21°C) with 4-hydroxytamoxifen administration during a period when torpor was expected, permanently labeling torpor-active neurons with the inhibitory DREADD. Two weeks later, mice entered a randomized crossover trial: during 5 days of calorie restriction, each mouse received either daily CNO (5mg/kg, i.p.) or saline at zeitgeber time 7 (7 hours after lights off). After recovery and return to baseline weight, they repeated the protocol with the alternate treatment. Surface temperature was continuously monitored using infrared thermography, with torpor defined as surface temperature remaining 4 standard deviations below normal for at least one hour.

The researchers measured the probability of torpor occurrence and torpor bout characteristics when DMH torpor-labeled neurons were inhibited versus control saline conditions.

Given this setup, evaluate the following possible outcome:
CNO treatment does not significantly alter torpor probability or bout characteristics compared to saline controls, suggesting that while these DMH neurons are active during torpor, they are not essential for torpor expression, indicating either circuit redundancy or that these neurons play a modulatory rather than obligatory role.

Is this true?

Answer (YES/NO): YES